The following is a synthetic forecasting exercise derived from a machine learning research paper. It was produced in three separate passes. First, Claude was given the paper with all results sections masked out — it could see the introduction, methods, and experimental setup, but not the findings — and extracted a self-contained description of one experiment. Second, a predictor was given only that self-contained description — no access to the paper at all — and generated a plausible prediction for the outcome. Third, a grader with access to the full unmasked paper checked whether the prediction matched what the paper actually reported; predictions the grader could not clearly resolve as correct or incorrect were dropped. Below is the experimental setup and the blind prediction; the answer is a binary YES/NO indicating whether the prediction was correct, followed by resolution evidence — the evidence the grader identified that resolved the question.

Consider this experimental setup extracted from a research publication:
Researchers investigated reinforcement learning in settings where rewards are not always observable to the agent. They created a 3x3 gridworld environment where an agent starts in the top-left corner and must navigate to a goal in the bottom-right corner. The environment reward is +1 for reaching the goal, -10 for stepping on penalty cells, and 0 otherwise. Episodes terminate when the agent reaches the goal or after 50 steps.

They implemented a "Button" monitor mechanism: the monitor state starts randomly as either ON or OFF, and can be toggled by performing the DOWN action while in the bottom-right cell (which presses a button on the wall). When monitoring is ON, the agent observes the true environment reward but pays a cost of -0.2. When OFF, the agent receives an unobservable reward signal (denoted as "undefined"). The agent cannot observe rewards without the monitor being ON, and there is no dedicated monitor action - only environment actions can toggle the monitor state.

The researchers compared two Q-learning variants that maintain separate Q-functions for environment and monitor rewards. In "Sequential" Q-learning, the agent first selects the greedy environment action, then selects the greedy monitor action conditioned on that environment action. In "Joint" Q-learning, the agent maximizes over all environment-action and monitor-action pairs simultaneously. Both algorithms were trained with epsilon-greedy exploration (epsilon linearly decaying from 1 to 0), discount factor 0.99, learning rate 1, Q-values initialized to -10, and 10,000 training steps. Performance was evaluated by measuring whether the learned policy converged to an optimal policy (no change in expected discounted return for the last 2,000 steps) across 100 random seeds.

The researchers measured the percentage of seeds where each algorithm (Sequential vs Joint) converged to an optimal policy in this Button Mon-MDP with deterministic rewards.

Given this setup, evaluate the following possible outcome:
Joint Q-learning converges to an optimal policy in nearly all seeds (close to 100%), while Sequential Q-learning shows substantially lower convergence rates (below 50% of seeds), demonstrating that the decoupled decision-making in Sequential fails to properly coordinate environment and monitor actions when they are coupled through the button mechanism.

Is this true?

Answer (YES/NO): NO